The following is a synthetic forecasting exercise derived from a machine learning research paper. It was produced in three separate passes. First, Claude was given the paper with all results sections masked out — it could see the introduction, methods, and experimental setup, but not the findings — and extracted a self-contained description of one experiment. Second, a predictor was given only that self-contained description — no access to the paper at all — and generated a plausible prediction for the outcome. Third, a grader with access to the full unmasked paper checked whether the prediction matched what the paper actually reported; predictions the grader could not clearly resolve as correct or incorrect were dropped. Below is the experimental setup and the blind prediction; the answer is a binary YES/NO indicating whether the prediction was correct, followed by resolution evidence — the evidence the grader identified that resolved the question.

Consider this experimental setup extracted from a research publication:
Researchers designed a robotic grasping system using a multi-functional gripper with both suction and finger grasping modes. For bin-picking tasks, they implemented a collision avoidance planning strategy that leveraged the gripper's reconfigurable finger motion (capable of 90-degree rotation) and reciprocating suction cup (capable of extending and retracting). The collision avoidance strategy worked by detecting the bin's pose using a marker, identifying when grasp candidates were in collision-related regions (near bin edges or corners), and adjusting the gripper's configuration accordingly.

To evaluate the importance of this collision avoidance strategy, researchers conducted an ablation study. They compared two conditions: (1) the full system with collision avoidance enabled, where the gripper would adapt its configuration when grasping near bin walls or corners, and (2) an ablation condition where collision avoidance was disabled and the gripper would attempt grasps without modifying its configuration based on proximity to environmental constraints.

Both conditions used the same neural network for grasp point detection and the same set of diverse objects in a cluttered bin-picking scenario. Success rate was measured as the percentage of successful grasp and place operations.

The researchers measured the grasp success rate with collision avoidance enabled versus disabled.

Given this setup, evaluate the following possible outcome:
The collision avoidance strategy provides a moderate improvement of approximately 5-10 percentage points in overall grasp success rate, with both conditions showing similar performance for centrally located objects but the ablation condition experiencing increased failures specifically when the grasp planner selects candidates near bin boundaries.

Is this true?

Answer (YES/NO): NO